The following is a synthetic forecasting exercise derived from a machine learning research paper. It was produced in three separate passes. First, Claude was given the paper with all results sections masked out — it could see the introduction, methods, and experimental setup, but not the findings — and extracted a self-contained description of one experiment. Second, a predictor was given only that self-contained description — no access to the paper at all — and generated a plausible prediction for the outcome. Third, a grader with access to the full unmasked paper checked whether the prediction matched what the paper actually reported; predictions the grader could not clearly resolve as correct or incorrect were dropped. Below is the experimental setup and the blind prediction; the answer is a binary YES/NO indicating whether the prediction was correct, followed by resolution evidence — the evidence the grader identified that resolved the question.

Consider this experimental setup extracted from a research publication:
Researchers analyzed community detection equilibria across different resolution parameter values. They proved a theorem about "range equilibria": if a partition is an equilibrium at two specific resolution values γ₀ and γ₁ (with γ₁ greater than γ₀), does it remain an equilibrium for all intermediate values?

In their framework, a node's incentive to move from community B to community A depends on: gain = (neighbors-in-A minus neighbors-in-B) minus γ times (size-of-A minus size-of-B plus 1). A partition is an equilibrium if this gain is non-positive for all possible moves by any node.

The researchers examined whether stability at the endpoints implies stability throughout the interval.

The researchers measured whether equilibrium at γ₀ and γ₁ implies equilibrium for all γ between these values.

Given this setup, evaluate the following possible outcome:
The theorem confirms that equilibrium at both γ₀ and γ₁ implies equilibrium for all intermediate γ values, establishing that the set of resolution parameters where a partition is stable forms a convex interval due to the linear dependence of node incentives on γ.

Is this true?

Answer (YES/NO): YES